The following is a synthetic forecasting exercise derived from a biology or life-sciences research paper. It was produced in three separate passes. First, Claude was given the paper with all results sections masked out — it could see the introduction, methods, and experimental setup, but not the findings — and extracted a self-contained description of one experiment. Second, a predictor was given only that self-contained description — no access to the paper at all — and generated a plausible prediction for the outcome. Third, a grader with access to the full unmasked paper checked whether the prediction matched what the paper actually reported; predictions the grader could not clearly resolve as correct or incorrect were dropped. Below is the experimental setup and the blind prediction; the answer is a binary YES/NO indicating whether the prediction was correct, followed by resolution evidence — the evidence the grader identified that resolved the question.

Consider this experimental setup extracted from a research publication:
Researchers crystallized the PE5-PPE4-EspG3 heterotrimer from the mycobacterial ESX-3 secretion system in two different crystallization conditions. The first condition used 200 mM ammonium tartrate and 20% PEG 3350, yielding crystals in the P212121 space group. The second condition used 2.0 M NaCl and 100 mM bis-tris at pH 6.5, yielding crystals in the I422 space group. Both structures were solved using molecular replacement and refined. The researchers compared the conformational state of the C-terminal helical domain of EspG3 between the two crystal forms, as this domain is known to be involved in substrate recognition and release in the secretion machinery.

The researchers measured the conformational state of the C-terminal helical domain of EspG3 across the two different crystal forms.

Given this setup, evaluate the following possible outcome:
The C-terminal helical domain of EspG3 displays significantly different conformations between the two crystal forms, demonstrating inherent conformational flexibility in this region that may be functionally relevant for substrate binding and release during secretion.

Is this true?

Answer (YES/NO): NO